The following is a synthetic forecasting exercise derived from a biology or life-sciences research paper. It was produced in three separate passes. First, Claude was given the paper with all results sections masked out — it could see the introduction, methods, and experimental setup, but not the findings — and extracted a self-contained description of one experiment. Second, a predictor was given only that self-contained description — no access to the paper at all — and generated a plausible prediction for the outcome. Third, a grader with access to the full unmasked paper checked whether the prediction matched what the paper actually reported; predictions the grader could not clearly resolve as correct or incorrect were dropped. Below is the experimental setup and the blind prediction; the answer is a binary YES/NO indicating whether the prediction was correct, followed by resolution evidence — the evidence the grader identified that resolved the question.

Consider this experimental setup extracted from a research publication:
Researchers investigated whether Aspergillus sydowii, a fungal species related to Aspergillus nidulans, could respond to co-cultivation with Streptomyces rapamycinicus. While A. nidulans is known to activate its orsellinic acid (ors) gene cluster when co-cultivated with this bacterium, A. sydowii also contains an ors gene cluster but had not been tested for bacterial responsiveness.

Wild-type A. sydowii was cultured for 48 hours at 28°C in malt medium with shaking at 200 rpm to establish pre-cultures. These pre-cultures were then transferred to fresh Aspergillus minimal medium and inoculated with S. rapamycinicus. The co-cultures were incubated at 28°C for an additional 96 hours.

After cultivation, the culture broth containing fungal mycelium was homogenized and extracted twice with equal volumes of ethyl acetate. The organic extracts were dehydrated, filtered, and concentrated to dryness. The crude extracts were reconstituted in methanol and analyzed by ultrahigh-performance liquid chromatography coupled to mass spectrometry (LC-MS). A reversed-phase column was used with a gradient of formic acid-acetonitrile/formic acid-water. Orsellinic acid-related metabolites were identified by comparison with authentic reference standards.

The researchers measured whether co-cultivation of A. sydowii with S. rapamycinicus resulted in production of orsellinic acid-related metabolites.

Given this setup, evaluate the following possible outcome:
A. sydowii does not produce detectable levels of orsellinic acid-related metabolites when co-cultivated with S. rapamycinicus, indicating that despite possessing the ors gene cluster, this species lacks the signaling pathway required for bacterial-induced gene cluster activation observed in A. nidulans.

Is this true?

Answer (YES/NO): NO